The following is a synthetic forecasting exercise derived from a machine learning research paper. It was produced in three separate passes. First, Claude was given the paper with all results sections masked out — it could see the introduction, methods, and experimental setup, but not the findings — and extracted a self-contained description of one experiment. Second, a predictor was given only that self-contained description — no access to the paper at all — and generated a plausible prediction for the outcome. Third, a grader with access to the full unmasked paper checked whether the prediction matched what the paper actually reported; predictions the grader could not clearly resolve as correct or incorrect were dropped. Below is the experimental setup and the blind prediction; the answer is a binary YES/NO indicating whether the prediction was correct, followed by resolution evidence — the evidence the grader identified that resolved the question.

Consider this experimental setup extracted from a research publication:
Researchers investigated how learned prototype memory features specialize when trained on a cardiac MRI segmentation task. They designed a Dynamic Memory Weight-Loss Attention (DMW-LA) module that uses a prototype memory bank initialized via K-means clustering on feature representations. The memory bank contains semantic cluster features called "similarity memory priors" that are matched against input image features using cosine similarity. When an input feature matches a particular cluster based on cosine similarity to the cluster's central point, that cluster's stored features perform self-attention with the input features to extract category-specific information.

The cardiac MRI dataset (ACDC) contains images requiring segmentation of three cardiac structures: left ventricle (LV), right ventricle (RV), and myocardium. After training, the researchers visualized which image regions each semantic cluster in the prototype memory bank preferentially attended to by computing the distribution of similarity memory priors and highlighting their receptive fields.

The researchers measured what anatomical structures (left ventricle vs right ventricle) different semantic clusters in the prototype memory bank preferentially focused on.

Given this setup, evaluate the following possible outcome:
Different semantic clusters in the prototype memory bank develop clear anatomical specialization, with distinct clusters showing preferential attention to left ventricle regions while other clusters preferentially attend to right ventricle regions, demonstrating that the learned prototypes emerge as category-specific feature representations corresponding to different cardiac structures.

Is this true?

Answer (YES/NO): YES